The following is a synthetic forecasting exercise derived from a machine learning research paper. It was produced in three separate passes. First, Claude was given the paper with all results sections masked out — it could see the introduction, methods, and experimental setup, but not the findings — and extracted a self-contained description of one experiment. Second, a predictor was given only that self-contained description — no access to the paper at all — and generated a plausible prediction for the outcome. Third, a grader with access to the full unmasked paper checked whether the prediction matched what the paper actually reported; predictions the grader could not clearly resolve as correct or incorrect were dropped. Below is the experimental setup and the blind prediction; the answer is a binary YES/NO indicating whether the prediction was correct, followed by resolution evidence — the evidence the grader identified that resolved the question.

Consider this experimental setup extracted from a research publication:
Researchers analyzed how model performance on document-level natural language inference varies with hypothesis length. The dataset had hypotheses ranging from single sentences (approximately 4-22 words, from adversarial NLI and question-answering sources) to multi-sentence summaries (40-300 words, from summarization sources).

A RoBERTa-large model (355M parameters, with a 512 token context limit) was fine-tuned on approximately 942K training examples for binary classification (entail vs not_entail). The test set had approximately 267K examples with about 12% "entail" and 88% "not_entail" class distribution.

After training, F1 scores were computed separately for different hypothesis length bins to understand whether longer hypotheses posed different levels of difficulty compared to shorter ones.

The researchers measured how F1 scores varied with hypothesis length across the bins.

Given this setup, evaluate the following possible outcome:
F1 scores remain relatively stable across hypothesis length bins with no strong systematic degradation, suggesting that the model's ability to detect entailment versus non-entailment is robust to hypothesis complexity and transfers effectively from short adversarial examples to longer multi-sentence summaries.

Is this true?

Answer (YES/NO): NO